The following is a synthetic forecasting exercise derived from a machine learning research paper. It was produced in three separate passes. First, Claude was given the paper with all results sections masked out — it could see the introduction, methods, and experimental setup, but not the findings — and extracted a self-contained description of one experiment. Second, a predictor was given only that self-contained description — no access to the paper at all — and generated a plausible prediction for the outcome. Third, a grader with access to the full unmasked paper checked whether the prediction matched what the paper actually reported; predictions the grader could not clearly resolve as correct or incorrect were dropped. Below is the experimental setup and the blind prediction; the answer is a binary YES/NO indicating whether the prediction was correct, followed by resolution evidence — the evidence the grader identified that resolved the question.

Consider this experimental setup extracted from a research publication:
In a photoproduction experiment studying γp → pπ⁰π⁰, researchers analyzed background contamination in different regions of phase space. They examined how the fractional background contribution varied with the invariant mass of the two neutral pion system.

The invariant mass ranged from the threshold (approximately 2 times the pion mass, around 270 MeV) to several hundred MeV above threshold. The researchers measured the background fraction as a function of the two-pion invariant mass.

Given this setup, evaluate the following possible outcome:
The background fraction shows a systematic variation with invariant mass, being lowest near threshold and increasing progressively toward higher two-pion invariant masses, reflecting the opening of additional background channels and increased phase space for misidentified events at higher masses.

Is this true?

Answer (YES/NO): NO